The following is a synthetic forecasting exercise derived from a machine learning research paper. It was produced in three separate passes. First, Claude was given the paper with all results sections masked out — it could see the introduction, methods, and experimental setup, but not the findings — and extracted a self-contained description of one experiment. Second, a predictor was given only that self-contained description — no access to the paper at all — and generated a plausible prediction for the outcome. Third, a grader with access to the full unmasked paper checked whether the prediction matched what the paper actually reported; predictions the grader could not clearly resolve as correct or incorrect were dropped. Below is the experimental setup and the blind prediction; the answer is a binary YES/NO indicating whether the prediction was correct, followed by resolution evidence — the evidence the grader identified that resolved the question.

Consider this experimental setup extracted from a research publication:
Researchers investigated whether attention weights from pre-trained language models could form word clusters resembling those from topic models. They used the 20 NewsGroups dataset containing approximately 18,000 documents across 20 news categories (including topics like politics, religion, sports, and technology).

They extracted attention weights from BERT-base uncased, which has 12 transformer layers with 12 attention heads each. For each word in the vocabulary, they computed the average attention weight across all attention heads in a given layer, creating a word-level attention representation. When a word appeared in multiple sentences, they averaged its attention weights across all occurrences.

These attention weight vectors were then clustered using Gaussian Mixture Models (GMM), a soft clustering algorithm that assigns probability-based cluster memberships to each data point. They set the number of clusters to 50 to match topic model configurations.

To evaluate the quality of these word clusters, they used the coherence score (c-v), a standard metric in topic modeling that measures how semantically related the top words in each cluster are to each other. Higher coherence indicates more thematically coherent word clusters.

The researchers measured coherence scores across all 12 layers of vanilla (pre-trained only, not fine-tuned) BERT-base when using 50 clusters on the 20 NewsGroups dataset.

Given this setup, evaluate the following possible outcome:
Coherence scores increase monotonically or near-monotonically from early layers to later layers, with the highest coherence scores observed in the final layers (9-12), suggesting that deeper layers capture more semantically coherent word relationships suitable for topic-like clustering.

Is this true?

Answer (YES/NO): NO